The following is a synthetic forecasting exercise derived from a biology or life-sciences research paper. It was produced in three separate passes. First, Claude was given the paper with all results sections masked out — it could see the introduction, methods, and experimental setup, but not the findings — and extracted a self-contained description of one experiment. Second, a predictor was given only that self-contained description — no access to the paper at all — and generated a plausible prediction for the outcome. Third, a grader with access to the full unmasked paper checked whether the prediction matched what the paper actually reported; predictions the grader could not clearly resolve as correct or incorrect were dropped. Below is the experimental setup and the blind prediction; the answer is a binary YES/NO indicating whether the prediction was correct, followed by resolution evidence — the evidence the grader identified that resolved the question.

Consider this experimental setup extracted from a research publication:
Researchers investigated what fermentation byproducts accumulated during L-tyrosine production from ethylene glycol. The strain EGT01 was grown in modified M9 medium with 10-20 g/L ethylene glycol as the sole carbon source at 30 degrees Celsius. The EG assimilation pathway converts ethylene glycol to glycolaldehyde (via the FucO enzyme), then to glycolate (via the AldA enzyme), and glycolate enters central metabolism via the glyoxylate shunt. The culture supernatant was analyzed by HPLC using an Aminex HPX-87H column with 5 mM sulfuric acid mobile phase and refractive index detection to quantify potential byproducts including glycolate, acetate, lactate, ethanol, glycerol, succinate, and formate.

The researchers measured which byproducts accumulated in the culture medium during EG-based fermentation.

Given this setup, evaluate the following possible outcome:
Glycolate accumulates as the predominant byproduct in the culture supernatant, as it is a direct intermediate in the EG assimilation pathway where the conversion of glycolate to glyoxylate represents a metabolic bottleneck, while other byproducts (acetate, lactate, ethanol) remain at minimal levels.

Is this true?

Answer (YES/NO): NO